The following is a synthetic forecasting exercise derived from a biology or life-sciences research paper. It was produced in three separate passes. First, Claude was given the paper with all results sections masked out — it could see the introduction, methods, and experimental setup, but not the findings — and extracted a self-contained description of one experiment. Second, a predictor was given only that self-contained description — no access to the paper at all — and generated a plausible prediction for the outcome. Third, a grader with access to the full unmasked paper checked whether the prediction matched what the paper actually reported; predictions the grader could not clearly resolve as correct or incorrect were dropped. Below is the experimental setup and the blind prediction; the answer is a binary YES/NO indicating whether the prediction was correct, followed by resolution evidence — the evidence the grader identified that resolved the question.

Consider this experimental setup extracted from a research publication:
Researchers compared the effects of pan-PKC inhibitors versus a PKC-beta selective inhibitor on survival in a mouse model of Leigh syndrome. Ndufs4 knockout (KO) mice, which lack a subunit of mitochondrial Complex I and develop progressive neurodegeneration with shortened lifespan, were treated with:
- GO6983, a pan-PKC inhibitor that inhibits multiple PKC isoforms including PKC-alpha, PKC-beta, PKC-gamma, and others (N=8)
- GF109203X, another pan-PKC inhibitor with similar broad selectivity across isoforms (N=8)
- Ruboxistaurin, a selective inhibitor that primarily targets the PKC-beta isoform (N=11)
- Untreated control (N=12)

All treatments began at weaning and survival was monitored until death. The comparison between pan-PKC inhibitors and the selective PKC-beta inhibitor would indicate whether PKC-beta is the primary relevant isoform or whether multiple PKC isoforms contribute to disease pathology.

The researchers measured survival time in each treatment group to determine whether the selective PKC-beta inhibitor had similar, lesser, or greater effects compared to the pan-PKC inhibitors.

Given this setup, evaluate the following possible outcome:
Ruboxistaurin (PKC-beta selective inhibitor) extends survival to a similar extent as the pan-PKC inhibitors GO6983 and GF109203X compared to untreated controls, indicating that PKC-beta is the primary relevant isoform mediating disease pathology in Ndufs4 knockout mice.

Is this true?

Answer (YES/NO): YES